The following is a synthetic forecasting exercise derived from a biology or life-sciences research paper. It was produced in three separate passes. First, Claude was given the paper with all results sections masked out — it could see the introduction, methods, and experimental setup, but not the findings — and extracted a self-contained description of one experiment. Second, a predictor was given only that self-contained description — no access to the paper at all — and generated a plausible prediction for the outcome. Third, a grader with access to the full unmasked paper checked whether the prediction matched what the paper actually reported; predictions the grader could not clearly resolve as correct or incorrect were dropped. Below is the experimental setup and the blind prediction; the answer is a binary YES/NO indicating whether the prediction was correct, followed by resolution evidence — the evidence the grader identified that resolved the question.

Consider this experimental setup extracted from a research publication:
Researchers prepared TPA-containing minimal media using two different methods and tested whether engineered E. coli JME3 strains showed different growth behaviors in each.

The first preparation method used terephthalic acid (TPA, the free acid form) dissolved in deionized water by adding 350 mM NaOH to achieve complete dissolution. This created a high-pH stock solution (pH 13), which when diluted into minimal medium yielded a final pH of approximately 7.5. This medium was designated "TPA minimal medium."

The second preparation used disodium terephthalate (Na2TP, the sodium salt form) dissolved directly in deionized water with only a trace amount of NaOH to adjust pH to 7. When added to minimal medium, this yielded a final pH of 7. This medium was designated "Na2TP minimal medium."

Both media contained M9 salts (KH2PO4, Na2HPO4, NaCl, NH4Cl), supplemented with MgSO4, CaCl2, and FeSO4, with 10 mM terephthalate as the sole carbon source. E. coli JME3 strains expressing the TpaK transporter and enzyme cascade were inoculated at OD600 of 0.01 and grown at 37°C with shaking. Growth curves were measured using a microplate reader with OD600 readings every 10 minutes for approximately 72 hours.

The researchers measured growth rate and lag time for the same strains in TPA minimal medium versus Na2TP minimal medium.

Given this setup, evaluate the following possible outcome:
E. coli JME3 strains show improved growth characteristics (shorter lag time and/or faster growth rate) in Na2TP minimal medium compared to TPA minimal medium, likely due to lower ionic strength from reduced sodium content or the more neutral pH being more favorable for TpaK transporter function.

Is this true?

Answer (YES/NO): YES